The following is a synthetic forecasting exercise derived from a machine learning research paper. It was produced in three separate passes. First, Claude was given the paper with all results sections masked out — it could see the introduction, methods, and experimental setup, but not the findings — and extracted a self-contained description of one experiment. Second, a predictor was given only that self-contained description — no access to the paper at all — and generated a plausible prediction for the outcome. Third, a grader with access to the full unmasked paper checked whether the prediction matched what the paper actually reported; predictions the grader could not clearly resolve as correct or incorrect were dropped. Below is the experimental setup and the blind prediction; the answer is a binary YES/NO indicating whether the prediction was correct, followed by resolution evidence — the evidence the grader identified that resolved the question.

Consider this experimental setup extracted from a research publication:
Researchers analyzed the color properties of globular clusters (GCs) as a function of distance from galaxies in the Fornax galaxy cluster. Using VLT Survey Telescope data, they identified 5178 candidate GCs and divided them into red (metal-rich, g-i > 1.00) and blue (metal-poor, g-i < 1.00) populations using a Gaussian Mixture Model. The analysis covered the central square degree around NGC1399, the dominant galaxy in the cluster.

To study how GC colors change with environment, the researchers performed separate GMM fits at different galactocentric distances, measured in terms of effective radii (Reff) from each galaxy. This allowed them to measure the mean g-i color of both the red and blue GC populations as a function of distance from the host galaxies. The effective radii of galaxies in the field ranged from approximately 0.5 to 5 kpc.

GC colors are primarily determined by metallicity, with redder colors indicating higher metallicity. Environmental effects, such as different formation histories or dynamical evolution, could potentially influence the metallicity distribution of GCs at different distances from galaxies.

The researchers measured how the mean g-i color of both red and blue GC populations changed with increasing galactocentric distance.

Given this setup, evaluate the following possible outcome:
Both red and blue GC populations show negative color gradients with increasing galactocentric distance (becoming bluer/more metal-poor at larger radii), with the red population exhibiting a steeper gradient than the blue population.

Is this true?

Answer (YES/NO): NO